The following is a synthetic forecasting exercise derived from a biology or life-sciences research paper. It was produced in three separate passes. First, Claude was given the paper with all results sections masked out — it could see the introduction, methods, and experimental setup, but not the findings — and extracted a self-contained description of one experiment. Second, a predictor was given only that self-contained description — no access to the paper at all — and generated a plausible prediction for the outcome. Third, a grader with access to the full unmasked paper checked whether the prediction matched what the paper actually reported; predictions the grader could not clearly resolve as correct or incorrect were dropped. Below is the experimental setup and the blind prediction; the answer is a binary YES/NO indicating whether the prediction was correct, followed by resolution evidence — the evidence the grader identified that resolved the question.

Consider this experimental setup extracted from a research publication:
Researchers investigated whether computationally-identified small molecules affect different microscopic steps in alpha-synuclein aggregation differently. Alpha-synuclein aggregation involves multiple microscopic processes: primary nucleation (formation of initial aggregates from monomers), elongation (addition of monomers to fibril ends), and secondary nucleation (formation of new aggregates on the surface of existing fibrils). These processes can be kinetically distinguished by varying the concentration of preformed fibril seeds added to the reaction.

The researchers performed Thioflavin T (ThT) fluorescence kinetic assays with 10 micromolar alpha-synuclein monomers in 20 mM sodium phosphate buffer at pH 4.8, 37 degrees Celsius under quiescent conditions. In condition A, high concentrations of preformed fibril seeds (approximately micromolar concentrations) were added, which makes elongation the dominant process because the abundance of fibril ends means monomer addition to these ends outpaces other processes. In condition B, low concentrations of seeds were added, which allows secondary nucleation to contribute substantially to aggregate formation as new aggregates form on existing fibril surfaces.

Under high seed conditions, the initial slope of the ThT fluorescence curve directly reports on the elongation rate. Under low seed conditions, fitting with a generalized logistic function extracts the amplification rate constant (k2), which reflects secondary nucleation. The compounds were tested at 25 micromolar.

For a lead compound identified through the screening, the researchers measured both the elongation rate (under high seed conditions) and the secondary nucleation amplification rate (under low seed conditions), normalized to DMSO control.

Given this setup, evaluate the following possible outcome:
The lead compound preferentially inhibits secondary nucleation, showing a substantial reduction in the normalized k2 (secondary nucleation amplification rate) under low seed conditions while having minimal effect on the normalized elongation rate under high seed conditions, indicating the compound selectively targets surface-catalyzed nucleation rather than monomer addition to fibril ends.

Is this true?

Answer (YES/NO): YES